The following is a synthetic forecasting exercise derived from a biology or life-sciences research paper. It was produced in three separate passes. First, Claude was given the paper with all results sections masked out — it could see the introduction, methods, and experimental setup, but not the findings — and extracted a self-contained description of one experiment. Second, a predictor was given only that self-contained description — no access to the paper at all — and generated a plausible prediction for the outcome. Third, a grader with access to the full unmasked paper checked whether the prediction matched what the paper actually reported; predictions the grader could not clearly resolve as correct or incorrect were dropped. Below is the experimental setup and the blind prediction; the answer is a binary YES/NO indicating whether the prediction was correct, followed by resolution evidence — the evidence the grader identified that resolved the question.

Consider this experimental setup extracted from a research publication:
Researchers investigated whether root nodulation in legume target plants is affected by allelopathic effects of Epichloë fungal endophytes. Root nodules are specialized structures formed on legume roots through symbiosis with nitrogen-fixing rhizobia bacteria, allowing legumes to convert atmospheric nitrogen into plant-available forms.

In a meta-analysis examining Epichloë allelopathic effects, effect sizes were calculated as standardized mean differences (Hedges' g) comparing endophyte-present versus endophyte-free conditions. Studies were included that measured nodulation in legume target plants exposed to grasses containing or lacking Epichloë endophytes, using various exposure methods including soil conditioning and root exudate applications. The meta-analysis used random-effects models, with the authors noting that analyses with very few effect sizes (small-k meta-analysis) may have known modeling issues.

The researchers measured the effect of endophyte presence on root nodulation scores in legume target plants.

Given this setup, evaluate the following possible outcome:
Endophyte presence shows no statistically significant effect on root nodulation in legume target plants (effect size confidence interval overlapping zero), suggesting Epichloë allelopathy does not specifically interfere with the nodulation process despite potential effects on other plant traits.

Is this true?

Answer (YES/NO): YES